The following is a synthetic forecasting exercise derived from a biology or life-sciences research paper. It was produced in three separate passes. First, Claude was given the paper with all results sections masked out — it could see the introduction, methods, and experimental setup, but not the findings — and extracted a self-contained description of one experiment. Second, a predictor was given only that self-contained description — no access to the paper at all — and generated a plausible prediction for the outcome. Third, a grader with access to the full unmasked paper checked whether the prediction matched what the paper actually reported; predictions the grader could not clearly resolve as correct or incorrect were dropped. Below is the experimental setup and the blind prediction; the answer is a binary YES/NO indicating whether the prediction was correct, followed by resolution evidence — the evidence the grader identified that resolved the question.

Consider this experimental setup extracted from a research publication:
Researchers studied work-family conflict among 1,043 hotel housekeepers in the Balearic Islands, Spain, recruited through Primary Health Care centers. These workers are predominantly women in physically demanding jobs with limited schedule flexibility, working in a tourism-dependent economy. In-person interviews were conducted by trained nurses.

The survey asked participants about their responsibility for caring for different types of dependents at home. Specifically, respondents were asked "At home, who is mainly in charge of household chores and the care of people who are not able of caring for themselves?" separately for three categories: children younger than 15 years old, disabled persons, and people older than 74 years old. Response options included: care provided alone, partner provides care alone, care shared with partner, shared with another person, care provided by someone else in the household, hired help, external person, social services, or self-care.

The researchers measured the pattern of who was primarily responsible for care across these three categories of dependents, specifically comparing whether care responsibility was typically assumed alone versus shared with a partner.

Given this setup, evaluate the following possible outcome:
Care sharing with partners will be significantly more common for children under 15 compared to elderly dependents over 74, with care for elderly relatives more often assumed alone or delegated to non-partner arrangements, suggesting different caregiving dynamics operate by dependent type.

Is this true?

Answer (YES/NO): YES